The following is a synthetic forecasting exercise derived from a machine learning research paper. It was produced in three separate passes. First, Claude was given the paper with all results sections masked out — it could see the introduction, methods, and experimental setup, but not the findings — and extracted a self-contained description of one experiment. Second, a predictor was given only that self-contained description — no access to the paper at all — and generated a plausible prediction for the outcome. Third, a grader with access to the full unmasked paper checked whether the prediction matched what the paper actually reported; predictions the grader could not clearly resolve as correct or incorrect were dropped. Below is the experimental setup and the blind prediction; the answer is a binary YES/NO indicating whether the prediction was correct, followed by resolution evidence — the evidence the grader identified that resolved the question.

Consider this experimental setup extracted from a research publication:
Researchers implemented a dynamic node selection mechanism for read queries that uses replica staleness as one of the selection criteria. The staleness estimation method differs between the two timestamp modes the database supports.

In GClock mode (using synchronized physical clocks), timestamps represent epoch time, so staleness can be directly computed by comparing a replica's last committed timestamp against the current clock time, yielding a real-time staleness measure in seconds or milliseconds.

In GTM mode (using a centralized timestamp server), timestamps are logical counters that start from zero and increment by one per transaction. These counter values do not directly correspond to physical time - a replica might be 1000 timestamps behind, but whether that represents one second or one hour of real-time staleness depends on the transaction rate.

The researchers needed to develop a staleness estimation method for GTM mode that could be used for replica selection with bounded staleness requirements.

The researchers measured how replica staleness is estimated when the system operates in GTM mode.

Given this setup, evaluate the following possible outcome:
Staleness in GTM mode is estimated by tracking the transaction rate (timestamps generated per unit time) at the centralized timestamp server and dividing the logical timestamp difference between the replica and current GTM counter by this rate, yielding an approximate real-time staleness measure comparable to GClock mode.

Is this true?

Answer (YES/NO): NO